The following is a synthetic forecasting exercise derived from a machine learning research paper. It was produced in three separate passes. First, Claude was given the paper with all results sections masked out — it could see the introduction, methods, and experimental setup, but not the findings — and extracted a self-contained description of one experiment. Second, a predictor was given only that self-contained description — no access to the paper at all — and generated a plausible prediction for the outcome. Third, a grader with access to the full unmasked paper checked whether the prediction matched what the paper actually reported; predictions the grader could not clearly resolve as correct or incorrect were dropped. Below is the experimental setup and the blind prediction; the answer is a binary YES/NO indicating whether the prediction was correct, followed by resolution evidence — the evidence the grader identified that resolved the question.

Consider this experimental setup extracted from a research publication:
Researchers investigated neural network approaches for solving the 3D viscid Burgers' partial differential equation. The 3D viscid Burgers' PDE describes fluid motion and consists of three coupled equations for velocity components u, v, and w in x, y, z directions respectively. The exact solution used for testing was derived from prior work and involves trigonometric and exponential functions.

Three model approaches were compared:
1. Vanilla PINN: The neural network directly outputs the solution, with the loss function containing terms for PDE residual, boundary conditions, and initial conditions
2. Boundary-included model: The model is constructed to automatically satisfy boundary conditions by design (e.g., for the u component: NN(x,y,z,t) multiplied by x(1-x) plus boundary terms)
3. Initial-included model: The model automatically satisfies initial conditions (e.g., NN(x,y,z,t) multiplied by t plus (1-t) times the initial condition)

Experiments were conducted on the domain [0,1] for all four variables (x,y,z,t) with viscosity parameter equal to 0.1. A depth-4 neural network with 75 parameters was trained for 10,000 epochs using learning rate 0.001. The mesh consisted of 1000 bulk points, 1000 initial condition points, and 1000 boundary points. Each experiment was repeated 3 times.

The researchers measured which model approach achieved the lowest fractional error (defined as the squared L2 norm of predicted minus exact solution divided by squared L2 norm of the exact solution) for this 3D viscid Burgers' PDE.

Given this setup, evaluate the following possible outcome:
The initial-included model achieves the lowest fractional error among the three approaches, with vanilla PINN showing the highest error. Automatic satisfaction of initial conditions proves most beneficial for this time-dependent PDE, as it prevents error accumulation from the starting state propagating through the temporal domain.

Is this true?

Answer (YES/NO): NO